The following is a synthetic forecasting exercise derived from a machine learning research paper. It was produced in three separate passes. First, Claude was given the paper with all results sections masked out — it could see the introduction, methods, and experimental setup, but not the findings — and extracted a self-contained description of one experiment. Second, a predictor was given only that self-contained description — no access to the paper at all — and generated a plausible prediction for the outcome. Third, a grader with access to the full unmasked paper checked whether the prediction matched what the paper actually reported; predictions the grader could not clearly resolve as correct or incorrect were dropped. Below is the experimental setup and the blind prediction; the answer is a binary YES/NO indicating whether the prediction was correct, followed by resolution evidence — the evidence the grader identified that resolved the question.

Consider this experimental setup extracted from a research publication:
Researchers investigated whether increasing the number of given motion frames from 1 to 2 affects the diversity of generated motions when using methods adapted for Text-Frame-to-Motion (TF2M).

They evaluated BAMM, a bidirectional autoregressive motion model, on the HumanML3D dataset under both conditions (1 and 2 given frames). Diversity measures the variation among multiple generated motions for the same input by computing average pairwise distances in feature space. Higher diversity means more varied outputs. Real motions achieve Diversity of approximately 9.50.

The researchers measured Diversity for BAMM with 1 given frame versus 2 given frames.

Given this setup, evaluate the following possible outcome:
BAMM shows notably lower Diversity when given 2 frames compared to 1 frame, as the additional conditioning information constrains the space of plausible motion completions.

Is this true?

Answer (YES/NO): NO